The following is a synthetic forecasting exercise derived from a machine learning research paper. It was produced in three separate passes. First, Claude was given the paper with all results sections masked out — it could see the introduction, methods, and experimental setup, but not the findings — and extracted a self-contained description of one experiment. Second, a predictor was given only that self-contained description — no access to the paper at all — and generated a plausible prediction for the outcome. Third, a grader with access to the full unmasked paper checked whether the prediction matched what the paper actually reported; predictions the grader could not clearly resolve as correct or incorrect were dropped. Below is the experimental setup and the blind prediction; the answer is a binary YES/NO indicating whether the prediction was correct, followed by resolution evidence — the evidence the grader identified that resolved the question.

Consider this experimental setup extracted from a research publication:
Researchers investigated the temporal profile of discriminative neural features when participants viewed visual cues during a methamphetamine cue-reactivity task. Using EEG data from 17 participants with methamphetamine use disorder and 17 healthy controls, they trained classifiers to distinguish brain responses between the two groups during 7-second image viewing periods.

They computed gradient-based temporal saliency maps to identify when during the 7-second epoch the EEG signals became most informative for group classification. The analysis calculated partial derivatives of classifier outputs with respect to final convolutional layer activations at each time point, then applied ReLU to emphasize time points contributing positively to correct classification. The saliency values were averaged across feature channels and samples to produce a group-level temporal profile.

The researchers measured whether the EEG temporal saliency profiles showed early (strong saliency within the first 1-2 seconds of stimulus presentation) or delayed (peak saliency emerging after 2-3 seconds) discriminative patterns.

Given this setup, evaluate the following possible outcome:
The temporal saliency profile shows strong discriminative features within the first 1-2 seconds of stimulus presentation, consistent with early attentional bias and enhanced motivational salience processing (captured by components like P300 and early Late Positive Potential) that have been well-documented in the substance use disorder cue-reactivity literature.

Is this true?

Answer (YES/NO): YES